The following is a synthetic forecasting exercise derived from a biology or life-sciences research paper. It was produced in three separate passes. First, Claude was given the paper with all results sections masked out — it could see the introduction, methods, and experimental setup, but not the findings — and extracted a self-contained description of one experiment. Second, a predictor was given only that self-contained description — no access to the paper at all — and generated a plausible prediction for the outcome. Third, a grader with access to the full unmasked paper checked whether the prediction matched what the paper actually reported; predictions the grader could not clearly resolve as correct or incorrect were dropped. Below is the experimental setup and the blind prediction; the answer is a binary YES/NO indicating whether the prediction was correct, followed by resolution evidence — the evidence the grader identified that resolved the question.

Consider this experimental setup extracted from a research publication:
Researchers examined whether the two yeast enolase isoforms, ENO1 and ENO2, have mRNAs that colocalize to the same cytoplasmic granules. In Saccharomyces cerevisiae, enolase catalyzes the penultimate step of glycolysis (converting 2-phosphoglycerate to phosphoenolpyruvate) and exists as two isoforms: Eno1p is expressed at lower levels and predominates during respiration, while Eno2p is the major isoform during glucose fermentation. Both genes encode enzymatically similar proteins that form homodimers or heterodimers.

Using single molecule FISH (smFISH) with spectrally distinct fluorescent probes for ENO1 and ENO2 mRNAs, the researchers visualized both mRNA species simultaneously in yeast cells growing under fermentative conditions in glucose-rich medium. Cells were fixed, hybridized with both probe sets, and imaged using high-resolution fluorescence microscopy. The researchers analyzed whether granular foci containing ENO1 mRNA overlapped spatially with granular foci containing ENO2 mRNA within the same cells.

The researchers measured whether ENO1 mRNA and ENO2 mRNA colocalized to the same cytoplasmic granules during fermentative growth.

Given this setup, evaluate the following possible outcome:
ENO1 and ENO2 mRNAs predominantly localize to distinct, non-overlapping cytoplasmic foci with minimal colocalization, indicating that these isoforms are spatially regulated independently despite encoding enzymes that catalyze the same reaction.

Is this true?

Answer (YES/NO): YES